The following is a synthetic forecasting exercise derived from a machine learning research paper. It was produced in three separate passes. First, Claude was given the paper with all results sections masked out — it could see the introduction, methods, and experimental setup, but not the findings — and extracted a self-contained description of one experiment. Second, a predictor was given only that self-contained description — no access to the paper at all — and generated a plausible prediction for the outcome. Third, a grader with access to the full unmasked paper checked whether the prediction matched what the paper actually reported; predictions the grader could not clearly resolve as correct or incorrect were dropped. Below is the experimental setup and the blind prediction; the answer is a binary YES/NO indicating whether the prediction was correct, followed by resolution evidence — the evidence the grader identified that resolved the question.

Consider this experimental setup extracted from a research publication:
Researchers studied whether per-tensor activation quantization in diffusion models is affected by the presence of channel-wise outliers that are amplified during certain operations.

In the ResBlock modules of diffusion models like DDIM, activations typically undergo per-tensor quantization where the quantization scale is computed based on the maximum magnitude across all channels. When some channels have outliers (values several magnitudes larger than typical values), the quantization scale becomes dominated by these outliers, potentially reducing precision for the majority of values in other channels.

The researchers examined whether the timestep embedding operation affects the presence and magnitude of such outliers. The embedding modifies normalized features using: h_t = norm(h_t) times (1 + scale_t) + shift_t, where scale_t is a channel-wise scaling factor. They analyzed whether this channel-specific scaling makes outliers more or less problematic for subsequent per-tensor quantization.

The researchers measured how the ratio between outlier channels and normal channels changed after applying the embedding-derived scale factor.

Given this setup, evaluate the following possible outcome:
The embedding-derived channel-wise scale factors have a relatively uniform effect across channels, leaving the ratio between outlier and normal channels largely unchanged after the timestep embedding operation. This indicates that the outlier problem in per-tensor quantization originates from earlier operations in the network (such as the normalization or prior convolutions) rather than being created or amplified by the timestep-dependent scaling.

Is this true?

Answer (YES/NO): NO